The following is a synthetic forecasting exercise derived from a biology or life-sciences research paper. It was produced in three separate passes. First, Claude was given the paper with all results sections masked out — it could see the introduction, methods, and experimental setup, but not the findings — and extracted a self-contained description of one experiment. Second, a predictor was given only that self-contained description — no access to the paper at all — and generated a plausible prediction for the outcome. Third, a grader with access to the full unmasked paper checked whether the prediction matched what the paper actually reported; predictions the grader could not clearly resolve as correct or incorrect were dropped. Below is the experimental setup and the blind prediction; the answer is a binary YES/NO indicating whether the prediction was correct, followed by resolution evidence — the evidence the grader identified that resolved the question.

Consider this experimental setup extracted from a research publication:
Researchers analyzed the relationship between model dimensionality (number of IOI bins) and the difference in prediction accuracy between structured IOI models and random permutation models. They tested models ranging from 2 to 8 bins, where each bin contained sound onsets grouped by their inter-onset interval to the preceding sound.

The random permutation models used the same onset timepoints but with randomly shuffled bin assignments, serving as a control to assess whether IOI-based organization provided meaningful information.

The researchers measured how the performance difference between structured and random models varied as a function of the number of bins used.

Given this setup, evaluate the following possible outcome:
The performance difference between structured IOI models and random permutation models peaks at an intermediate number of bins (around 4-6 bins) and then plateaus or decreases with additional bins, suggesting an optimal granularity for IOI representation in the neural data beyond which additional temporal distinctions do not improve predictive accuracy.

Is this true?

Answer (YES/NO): NO